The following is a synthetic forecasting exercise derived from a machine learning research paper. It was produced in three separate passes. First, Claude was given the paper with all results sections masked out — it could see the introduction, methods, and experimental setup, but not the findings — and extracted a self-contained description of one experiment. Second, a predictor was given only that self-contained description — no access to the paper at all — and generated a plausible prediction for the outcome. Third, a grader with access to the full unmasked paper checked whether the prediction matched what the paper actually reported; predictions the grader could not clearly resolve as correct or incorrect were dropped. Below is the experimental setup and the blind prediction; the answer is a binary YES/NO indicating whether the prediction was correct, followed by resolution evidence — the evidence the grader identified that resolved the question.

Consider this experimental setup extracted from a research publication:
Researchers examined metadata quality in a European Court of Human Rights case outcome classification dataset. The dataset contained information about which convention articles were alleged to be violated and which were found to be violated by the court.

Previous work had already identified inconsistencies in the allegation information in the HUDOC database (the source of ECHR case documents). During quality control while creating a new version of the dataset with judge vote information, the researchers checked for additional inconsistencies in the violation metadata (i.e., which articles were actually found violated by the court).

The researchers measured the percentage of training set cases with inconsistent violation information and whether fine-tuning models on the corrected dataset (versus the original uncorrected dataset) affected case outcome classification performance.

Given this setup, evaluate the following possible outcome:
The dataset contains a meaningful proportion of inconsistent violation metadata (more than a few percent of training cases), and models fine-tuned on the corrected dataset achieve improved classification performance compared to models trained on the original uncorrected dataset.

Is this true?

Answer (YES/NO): NO